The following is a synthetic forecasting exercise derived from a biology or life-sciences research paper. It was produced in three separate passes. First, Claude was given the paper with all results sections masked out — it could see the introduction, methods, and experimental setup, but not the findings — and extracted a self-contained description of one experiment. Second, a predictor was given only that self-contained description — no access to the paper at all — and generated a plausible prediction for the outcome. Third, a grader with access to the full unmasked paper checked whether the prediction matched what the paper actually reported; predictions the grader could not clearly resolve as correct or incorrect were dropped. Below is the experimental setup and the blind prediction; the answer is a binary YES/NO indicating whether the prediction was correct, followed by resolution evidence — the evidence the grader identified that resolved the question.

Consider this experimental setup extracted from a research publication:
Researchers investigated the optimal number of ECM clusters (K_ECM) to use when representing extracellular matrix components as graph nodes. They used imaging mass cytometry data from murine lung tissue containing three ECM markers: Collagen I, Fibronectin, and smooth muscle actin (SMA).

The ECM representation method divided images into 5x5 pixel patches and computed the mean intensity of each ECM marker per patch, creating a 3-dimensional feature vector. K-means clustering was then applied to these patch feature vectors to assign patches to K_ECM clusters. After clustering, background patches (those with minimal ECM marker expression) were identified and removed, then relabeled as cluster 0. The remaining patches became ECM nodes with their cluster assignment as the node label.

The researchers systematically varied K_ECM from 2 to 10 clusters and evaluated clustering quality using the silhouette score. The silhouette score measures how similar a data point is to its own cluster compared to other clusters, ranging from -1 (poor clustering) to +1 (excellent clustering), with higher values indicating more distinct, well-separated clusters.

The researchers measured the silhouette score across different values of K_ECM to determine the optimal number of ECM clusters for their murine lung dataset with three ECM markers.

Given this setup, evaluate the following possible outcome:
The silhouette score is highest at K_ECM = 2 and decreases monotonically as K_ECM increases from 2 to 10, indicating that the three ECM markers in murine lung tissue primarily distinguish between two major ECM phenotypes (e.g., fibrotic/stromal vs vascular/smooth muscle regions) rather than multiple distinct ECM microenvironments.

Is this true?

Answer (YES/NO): NO